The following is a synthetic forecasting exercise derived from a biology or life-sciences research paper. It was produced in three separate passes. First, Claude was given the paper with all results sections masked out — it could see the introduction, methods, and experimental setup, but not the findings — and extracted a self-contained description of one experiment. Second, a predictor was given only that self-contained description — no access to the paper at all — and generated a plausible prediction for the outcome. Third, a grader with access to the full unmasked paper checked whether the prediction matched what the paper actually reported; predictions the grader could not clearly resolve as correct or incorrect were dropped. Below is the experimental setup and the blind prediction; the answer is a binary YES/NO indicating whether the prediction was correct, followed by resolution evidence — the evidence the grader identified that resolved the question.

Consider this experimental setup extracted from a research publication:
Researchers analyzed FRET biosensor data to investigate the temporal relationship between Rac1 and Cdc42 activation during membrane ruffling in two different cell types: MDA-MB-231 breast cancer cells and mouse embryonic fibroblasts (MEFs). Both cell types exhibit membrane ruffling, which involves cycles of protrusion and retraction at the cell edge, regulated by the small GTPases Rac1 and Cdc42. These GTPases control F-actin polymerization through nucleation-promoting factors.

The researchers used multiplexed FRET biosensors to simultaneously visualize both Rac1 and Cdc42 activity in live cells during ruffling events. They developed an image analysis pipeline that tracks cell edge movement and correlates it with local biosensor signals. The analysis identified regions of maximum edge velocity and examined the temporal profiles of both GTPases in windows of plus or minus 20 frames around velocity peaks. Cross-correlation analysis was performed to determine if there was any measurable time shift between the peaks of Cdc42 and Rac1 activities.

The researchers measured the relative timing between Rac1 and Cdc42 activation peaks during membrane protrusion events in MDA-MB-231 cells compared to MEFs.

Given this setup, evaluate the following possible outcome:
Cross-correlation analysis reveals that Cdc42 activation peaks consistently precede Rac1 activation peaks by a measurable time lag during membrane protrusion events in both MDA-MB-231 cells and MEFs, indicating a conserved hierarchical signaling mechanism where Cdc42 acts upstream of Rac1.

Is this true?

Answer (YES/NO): NO